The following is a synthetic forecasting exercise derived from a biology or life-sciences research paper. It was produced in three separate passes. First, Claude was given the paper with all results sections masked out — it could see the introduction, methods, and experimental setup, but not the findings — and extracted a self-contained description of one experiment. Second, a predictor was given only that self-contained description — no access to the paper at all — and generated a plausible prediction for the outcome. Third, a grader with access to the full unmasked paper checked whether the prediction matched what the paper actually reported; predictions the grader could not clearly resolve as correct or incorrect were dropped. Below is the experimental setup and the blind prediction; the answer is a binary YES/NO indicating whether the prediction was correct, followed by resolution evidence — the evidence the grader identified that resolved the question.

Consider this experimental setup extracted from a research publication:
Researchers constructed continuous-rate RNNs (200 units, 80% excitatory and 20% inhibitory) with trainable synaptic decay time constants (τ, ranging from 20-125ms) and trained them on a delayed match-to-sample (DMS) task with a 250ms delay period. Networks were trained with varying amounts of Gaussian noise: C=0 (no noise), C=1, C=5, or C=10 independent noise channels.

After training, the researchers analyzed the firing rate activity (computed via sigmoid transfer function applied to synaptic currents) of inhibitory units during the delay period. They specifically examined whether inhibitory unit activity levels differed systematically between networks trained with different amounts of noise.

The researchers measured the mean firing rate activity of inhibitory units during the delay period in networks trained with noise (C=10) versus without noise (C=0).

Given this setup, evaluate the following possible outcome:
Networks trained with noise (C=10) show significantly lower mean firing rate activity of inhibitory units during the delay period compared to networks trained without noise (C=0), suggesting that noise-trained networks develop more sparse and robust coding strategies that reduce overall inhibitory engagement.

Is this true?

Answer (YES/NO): NO